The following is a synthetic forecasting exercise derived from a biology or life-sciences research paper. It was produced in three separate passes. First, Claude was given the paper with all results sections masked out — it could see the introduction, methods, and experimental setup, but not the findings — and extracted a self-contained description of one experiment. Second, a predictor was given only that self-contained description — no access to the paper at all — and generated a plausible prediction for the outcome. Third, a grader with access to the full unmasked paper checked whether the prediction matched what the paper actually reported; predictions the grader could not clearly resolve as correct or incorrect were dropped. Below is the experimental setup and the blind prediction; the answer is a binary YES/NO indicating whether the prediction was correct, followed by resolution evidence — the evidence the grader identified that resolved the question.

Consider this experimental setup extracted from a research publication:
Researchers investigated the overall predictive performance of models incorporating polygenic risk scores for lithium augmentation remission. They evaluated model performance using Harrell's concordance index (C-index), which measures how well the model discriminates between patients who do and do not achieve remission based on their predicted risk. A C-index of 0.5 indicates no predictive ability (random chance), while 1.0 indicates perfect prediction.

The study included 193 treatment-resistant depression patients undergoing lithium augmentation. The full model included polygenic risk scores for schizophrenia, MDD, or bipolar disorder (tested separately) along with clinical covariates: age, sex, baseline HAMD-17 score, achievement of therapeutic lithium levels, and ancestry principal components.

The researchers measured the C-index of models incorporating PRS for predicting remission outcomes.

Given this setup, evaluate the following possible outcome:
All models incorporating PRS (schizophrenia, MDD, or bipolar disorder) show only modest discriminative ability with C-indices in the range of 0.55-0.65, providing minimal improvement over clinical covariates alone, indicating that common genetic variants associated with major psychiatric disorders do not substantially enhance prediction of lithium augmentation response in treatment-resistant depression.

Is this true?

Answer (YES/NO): NO